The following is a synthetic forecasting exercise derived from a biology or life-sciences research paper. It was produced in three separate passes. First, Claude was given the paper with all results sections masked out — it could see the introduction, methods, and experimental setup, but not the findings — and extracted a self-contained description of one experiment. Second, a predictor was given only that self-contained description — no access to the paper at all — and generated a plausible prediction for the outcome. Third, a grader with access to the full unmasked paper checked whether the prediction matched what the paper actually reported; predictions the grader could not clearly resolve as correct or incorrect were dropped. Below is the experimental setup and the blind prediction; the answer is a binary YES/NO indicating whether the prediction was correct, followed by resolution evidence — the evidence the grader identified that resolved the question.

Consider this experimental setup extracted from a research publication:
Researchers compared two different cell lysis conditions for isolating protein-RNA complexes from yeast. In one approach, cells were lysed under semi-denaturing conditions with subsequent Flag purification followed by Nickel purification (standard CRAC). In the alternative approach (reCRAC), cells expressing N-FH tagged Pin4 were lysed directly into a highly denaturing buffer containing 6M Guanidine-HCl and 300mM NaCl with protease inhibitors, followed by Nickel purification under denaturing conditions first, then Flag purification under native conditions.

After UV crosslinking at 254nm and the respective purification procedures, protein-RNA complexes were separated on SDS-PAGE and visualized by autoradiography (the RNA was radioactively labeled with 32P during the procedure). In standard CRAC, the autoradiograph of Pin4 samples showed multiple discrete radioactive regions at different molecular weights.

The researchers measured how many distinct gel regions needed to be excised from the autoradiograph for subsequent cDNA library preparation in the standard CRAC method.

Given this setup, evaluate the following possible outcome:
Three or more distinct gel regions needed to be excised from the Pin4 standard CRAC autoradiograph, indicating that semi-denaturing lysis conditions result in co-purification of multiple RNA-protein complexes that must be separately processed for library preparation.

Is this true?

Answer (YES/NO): YES